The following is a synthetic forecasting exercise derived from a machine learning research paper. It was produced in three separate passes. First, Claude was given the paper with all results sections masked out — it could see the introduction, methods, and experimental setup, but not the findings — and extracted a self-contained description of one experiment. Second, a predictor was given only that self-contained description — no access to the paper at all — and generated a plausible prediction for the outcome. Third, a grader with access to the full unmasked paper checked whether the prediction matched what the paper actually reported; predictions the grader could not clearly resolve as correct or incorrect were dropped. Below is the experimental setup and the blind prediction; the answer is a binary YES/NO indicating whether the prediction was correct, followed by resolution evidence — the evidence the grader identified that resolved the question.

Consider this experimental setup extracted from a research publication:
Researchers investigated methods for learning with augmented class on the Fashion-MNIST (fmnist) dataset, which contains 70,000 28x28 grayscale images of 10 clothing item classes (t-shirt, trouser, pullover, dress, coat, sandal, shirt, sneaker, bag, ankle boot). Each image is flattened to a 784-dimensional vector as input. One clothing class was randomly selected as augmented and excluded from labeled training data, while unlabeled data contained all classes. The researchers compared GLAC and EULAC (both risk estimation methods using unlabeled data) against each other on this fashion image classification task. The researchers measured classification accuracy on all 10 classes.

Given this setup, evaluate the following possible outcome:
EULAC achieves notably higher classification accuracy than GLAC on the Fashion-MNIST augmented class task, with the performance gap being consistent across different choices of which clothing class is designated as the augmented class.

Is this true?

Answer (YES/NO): NO